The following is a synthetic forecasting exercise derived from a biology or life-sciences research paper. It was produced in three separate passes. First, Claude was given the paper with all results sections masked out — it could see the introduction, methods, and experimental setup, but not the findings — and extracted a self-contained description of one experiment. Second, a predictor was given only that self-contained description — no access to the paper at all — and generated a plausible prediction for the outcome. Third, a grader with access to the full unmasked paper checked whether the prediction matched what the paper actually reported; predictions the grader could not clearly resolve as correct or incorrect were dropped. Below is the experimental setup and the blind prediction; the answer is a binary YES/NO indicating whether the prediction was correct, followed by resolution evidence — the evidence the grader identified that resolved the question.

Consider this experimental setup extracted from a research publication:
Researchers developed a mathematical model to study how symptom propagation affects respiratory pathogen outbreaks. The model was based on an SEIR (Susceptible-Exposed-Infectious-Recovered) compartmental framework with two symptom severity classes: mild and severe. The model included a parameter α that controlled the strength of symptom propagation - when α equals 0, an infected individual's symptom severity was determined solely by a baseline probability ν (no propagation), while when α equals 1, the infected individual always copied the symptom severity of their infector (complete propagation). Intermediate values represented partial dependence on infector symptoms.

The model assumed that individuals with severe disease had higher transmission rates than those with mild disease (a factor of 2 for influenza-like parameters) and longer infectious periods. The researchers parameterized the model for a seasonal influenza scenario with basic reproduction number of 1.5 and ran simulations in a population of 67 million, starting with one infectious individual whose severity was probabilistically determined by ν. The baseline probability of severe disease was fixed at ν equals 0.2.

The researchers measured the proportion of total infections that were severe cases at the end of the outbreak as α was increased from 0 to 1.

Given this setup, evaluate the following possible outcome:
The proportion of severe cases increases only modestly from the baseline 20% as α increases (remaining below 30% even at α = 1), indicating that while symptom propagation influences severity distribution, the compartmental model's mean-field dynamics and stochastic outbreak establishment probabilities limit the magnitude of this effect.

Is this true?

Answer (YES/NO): NO